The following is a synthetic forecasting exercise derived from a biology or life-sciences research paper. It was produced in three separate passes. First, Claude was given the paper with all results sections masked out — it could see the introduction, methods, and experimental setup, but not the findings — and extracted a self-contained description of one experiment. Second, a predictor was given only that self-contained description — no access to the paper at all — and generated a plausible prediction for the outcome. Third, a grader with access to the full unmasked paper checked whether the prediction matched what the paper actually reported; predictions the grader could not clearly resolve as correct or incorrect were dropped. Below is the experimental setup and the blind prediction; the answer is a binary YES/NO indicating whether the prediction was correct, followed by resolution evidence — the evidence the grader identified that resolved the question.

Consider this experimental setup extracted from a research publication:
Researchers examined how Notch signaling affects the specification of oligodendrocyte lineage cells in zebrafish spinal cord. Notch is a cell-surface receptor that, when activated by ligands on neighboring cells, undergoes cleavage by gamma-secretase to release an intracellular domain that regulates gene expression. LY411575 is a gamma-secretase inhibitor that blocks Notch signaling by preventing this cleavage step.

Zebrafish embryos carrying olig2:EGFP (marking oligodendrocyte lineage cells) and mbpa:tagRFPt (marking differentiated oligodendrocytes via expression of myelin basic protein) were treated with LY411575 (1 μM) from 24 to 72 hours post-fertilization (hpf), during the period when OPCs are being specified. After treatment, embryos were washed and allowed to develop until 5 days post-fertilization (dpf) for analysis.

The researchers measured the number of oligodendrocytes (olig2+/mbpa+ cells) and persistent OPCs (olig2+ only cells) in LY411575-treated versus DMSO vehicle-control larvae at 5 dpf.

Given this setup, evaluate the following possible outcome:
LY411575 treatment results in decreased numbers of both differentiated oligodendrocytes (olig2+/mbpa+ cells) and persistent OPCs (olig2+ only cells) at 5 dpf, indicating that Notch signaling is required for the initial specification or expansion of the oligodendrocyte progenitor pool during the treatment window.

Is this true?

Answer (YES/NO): YES